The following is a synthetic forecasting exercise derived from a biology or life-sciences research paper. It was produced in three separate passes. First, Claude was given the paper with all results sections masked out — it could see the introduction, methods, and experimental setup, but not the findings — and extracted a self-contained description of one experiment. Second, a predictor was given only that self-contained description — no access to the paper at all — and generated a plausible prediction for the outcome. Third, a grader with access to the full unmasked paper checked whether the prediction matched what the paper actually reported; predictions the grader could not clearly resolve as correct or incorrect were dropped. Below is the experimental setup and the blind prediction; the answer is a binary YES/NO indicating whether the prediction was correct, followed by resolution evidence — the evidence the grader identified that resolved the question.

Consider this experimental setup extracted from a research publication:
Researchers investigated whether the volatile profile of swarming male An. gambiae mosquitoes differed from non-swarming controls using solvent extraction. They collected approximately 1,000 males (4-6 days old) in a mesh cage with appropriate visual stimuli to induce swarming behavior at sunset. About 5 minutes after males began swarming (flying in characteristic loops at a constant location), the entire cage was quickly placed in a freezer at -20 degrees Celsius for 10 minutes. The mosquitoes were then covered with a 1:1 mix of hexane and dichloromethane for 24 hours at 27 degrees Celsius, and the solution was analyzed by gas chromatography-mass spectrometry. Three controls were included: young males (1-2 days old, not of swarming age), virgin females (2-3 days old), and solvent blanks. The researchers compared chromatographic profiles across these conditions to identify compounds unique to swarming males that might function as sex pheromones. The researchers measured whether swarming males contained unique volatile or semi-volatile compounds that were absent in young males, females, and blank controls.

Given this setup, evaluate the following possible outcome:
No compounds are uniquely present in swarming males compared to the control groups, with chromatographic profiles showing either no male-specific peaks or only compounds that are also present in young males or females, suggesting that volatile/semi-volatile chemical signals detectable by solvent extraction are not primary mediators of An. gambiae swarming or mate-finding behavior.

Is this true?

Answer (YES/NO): YES